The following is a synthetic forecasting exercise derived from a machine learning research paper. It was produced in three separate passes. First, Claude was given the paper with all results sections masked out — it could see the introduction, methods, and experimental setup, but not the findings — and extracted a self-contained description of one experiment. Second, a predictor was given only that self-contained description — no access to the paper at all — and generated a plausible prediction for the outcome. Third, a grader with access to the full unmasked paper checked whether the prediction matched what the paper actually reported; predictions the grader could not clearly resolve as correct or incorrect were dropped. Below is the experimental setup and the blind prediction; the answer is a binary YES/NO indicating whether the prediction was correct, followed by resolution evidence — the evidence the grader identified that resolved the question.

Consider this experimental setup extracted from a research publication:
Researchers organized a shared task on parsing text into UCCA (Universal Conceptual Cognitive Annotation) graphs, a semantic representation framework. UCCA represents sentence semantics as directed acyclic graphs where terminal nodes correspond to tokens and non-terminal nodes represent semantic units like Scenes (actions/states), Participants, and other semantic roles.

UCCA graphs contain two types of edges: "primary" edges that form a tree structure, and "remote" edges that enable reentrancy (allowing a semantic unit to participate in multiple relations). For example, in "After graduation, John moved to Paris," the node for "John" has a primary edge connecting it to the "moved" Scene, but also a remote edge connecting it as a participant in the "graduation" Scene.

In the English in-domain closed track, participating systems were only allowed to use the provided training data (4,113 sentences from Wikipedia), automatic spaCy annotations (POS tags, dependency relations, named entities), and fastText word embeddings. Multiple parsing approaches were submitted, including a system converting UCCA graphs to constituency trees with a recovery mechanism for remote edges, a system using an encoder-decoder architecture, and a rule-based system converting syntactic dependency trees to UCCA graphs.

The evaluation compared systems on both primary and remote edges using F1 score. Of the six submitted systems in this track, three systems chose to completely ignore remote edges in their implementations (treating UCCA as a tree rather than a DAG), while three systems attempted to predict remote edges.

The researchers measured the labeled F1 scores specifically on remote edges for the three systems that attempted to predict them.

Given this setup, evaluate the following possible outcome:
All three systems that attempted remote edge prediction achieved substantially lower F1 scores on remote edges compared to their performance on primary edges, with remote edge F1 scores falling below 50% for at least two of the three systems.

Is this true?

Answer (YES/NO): YES